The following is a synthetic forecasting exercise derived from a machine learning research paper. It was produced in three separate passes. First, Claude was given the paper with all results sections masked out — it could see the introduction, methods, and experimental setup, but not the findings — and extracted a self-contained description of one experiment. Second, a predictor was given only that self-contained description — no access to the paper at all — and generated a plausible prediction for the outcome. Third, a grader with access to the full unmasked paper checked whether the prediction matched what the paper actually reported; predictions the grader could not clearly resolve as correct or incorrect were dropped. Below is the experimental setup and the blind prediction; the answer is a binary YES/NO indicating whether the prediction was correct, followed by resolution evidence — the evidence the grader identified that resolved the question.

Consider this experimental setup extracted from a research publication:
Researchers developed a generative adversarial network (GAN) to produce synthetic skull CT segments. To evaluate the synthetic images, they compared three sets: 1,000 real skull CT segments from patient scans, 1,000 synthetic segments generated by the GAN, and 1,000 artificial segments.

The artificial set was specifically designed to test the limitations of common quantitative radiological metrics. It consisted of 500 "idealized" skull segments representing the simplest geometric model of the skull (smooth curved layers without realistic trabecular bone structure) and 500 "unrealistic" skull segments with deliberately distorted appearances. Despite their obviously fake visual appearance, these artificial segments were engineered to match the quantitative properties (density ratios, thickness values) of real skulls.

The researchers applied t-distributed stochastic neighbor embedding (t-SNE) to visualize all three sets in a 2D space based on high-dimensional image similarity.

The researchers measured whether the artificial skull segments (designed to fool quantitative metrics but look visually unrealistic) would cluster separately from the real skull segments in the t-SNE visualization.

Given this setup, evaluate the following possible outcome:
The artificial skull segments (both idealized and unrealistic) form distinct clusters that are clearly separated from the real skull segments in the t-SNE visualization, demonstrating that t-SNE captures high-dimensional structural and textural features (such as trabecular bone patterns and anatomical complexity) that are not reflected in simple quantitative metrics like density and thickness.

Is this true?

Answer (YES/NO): YES